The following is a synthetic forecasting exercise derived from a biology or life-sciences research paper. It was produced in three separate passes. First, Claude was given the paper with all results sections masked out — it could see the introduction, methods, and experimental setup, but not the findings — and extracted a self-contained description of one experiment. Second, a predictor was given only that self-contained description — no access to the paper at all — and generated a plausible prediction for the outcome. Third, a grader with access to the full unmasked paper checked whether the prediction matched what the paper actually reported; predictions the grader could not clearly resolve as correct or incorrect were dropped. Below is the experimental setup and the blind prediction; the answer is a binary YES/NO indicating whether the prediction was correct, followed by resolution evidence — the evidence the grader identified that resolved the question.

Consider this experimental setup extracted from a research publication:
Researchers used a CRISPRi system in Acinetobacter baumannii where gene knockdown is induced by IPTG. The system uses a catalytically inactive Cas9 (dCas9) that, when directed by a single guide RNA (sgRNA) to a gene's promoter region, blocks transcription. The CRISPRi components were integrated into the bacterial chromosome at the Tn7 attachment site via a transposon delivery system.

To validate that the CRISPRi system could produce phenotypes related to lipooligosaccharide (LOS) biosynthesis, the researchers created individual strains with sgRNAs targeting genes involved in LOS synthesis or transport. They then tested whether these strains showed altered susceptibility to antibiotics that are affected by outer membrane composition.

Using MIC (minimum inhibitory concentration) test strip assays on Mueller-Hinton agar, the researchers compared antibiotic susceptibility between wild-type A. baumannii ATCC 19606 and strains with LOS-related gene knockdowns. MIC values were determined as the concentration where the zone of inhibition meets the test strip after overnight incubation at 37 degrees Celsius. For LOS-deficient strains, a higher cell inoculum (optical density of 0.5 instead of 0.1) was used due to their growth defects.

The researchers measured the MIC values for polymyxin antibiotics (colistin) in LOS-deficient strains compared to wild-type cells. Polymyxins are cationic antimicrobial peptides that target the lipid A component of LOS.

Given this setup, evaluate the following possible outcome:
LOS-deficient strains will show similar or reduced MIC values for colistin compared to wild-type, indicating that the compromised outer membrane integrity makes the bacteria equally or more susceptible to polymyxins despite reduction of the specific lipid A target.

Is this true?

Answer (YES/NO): NO